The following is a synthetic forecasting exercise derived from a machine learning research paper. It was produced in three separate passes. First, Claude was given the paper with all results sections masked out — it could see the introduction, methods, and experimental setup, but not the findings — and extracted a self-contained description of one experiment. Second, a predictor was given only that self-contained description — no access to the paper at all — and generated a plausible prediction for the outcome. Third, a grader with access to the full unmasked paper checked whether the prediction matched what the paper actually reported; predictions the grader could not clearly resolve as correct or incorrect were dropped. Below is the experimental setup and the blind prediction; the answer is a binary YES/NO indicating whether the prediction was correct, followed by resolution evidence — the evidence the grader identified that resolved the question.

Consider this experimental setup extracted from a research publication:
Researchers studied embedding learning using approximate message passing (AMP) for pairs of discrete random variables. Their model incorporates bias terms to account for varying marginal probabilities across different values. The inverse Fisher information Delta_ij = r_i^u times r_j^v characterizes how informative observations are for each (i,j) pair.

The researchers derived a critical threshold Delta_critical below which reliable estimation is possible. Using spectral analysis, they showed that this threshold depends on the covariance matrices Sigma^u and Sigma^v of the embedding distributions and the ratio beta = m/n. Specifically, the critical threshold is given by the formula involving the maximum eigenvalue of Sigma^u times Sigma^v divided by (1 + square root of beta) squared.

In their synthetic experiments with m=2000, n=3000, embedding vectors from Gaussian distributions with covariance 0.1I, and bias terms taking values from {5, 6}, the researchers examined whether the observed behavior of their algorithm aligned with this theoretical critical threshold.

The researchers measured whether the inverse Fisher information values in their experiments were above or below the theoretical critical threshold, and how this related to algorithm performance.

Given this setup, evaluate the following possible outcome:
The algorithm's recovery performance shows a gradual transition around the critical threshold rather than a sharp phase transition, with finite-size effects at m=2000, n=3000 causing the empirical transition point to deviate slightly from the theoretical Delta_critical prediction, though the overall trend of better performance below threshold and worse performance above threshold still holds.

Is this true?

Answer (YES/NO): NO